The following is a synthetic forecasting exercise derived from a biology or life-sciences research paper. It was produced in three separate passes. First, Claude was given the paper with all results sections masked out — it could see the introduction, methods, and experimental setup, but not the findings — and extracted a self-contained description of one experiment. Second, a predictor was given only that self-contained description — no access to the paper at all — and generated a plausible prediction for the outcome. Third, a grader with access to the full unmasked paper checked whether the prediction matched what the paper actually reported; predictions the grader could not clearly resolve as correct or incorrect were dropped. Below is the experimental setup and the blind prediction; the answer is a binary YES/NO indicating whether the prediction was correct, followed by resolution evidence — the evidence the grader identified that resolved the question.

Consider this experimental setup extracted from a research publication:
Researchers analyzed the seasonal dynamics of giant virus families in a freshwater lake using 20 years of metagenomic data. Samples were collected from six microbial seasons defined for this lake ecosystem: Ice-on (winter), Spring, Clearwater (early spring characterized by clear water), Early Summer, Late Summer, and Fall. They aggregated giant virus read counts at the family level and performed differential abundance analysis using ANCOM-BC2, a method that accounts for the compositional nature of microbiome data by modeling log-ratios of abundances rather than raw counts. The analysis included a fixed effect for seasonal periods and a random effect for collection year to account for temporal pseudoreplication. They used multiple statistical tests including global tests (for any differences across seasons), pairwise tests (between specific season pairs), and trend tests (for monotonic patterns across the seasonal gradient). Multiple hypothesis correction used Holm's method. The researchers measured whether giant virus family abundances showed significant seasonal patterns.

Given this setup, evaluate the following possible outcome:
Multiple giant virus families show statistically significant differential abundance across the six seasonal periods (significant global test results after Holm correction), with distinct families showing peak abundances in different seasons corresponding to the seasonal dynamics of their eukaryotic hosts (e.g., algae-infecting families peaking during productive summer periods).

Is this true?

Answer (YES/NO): NO